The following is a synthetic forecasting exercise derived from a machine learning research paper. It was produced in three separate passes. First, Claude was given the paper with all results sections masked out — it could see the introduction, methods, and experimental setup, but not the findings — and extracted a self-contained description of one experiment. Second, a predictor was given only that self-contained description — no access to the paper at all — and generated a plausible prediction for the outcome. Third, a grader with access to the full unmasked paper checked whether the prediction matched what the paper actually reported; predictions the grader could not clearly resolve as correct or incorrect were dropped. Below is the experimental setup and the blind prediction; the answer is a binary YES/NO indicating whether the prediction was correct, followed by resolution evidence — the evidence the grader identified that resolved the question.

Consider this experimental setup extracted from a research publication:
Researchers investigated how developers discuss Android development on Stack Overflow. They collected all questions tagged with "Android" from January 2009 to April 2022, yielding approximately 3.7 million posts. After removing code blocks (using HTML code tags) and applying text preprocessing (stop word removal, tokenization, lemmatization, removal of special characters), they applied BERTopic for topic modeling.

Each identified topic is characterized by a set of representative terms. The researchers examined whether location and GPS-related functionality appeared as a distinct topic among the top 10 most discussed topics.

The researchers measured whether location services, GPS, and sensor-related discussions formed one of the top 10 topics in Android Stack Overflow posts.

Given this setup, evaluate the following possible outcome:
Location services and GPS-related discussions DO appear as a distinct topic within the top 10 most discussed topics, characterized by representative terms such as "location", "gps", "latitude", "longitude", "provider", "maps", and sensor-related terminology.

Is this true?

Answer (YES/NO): NO